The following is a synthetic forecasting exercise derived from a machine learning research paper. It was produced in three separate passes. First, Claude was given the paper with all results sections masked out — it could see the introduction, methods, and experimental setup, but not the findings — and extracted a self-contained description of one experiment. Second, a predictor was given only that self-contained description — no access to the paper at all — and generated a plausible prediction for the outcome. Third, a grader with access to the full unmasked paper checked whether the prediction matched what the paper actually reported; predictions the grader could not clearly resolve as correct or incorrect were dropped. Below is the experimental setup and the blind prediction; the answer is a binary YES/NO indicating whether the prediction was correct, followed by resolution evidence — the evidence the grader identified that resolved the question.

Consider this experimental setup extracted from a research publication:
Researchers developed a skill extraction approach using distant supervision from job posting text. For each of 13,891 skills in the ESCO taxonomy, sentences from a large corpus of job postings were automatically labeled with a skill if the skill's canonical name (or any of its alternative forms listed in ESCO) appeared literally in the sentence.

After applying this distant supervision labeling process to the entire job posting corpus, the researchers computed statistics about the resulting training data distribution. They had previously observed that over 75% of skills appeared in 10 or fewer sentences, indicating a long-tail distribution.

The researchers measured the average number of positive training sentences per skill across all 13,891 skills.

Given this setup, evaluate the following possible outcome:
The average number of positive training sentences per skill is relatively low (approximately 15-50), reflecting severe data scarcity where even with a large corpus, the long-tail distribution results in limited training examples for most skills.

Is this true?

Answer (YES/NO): NO